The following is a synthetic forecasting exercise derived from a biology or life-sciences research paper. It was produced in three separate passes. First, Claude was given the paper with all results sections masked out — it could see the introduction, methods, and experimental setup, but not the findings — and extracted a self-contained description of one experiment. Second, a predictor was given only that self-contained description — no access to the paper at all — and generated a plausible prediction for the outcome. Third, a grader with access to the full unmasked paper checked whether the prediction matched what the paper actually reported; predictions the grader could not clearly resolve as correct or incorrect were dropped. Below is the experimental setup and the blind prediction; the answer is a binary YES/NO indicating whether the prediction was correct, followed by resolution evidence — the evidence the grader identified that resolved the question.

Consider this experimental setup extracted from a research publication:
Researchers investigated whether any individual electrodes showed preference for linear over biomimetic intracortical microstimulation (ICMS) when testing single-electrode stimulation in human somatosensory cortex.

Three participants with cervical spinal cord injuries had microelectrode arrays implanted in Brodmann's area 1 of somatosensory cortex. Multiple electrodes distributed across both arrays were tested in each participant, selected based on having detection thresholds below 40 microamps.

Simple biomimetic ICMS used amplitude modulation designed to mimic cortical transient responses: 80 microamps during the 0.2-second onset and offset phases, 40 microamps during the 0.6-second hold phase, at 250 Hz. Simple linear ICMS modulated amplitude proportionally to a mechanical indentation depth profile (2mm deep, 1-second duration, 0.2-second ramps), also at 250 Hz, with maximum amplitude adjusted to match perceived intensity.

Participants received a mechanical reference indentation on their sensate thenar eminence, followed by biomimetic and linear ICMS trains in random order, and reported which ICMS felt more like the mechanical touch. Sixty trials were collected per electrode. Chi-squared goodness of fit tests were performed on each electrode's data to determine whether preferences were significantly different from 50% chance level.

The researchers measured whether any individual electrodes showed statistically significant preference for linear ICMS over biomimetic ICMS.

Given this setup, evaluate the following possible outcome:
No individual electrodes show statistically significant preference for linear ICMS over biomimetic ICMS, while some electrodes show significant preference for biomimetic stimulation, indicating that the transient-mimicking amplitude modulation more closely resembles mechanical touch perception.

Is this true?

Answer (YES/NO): NO